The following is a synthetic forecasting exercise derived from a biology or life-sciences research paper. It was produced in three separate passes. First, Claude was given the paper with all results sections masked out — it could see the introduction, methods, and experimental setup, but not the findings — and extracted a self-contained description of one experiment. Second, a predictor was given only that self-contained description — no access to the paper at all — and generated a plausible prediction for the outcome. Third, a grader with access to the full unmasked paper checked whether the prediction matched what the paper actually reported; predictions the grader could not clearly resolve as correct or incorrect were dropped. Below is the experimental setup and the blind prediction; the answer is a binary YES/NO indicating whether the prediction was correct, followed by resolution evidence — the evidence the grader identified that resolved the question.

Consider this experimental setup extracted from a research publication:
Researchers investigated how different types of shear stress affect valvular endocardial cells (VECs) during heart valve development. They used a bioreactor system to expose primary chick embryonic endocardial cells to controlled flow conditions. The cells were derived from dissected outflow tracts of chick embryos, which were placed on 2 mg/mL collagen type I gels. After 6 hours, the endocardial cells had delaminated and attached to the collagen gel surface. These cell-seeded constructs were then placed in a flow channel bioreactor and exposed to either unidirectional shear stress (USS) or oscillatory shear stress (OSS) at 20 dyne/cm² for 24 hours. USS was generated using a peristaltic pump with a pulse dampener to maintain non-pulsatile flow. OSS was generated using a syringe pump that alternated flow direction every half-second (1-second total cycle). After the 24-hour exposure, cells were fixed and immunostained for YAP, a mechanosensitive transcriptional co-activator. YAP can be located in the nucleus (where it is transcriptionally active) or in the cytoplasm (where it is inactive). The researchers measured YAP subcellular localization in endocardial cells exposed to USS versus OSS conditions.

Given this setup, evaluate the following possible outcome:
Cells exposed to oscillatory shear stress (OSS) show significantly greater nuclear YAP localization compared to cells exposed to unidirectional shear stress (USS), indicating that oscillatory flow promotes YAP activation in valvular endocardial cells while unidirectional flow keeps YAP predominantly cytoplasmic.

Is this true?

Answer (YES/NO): YES